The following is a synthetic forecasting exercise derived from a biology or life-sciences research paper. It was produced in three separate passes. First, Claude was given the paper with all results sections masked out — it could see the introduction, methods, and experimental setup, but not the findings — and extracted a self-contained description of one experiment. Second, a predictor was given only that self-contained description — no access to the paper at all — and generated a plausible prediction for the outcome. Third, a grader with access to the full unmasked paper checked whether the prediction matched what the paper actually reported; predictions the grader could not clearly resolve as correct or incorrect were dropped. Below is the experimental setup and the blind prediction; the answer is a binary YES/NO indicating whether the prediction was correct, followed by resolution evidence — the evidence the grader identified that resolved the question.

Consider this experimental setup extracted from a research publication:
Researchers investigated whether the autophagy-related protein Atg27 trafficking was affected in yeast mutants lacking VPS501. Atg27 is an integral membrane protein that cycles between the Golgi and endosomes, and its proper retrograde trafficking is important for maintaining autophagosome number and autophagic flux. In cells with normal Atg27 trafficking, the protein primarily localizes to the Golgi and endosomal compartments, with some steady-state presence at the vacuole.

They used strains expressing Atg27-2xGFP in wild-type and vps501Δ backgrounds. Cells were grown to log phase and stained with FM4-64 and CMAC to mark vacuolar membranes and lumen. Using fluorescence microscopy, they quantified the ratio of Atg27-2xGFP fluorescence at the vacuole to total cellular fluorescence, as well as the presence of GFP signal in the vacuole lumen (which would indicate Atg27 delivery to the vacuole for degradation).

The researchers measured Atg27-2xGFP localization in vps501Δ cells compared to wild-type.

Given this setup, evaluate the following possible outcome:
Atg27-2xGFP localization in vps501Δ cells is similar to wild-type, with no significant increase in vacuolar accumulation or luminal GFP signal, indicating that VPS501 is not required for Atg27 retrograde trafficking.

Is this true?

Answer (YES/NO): YES